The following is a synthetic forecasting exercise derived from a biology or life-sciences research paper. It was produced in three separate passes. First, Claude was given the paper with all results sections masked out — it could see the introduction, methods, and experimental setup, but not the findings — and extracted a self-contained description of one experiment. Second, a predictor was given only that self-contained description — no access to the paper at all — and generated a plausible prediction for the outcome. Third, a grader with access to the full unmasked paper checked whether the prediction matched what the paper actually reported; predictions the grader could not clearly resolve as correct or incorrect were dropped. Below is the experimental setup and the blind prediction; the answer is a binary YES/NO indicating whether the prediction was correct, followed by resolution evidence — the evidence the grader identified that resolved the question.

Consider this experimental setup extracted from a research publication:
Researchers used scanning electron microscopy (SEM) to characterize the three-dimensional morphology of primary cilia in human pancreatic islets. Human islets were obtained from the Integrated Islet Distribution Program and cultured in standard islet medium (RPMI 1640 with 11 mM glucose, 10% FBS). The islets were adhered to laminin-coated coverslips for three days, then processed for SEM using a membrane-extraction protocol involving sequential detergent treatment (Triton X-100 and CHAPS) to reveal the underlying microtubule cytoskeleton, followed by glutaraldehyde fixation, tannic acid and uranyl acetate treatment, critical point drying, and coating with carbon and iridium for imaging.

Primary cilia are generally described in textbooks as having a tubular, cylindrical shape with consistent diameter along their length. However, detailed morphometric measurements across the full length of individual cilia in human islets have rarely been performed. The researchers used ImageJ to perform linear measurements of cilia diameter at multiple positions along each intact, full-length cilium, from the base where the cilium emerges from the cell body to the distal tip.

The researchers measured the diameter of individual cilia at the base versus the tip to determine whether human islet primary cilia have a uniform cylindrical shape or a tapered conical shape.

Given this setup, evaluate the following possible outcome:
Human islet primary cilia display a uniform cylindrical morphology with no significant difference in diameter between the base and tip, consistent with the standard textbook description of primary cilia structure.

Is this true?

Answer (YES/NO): NO